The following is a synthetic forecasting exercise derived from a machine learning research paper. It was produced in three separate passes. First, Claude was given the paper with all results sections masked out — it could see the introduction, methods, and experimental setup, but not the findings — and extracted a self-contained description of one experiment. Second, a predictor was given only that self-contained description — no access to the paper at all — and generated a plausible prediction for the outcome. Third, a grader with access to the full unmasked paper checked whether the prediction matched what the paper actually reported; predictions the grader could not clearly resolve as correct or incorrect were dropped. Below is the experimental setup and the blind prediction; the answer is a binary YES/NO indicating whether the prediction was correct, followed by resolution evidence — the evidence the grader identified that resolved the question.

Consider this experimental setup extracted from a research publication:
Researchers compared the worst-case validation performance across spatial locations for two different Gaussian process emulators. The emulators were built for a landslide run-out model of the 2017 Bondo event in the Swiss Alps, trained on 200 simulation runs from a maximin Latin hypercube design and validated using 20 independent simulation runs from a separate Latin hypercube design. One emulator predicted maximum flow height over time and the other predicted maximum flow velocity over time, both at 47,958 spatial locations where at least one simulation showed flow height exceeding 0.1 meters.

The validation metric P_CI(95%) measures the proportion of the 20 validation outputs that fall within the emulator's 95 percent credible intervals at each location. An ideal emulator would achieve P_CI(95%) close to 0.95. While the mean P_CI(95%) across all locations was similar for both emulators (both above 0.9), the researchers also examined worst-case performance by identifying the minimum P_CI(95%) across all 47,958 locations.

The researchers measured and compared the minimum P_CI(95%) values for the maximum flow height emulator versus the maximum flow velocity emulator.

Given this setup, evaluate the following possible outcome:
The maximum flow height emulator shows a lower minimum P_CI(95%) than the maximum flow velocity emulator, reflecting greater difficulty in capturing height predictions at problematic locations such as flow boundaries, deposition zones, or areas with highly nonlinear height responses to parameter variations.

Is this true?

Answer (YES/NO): YES